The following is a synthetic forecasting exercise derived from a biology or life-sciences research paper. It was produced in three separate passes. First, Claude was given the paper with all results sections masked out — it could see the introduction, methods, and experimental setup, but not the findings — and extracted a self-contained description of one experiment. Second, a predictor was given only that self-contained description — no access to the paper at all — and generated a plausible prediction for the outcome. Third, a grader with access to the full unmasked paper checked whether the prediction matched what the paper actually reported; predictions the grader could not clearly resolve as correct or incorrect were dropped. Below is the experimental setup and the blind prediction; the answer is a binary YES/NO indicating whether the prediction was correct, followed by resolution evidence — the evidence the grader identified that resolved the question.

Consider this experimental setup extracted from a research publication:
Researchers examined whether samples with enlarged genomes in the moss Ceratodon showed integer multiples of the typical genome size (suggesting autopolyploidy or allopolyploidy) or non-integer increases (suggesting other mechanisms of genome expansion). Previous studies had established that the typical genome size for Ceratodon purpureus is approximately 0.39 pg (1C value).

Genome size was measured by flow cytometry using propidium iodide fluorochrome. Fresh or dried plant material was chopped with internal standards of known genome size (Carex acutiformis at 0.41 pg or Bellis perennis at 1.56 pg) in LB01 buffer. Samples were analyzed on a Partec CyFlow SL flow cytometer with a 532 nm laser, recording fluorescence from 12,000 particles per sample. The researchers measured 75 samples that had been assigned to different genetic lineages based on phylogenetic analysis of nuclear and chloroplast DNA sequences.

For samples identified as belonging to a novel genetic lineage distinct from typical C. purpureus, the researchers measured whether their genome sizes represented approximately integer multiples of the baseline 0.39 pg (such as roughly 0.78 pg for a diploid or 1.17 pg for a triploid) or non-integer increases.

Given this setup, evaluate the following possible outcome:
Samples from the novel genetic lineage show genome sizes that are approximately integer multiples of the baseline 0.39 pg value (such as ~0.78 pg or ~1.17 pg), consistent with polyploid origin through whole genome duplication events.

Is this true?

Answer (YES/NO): NO